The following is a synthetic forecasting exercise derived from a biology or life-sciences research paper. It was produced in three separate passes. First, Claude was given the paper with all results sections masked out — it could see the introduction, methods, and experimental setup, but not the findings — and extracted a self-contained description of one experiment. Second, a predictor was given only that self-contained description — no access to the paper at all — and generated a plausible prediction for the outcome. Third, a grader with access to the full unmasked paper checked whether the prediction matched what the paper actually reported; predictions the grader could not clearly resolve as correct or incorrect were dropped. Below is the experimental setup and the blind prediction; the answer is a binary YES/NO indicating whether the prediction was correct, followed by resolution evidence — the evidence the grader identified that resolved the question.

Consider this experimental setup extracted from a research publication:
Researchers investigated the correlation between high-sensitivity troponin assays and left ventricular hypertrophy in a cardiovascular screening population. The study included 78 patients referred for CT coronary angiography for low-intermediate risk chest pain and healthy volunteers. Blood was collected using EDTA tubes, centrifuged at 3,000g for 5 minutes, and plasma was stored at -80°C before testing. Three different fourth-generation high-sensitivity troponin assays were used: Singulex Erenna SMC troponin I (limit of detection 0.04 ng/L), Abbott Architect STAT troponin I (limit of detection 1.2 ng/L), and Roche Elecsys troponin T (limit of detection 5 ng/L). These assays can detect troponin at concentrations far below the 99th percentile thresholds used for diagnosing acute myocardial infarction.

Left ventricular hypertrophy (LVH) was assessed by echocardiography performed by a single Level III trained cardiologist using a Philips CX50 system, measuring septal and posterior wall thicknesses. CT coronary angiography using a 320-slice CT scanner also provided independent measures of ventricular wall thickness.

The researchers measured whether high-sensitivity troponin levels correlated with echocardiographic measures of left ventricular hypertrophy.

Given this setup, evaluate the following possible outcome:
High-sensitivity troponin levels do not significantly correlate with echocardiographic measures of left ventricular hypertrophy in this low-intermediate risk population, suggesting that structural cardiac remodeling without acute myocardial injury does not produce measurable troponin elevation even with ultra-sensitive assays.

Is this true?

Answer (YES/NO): NO